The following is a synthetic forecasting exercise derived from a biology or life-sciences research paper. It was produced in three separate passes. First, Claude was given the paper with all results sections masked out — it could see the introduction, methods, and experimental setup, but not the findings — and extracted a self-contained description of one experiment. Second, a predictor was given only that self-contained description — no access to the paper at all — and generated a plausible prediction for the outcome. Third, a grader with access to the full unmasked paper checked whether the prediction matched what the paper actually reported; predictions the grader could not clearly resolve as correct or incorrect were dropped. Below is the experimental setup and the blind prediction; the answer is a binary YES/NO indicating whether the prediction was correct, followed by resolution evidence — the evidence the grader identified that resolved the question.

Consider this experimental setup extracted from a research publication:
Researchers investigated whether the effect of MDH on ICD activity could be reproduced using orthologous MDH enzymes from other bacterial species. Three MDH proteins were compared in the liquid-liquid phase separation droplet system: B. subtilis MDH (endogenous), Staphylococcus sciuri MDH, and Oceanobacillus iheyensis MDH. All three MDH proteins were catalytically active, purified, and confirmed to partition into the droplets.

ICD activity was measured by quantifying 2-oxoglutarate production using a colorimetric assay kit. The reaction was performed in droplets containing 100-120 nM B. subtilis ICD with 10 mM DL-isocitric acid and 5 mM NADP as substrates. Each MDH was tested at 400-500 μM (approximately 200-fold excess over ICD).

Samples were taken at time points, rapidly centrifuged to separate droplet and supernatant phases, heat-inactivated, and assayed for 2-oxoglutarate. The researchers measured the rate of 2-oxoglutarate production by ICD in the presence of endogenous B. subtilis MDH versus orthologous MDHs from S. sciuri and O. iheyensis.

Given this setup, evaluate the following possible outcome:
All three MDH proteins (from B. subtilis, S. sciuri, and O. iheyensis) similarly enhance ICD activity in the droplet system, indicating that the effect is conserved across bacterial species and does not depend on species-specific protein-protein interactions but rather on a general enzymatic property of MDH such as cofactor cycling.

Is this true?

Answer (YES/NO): NO